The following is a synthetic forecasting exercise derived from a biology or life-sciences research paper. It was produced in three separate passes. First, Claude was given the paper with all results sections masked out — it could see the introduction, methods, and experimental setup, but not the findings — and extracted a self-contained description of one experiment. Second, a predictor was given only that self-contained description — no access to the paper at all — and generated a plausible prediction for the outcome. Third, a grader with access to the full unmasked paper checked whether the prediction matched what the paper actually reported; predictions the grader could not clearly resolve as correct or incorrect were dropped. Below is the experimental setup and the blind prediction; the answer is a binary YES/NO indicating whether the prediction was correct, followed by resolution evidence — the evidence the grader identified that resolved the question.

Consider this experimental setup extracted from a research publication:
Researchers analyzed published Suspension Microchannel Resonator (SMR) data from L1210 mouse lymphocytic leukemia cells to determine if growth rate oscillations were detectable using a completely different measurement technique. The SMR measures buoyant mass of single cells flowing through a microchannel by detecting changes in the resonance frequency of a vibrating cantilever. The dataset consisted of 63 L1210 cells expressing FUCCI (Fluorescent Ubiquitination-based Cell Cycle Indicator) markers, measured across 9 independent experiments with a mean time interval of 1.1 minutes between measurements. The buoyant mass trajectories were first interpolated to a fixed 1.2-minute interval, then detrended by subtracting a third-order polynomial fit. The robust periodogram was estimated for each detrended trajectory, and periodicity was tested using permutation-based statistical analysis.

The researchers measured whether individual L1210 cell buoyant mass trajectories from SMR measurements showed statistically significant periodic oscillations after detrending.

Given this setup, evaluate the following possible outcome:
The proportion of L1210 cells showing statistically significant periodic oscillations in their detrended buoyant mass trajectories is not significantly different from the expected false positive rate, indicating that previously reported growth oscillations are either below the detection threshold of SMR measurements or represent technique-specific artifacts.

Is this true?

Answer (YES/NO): NO